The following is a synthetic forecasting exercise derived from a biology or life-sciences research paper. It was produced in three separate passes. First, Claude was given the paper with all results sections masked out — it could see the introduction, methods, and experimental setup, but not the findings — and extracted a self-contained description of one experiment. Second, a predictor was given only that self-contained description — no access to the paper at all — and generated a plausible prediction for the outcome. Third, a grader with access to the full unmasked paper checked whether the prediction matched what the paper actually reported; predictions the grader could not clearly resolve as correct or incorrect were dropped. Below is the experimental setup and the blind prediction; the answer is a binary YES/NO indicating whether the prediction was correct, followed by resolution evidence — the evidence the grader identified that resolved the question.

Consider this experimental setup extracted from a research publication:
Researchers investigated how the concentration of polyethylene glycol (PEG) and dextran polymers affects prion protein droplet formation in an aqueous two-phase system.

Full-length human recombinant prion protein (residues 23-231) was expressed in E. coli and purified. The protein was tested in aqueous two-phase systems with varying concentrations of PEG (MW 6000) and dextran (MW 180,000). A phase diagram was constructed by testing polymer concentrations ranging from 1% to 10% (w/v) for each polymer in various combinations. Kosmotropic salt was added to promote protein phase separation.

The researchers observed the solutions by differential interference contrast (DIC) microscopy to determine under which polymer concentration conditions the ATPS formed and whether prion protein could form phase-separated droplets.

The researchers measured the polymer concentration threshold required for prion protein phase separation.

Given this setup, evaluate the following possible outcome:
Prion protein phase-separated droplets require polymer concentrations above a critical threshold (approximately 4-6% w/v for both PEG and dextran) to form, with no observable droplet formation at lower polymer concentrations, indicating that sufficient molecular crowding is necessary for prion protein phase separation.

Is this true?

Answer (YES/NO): YES